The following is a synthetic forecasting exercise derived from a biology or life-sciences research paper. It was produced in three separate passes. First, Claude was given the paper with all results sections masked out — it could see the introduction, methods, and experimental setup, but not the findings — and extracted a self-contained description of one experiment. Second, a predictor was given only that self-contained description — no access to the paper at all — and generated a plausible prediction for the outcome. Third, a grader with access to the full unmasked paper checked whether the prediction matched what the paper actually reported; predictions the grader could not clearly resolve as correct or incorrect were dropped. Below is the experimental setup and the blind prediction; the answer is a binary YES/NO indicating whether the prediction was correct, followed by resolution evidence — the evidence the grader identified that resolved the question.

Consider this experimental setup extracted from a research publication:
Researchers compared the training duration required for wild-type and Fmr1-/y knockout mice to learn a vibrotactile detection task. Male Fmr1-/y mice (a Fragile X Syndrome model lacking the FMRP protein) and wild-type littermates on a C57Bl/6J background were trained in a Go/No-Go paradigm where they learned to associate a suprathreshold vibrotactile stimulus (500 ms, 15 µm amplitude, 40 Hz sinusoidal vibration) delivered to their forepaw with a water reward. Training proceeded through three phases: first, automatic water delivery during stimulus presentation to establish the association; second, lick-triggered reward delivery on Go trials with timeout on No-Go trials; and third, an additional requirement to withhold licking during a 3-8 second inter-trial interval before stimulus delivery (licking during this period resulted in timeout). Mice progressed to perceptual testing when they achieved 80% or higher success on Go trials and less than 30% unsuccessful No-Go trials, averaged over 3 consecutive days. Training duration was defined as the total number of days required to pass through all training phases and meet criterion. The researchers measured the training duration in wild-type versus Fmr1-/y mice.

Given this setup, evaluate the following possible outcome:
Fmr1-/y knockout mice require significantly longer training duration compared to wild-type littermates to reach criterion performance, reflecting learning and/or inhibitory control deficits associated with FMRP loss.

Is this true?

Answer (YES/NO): NO